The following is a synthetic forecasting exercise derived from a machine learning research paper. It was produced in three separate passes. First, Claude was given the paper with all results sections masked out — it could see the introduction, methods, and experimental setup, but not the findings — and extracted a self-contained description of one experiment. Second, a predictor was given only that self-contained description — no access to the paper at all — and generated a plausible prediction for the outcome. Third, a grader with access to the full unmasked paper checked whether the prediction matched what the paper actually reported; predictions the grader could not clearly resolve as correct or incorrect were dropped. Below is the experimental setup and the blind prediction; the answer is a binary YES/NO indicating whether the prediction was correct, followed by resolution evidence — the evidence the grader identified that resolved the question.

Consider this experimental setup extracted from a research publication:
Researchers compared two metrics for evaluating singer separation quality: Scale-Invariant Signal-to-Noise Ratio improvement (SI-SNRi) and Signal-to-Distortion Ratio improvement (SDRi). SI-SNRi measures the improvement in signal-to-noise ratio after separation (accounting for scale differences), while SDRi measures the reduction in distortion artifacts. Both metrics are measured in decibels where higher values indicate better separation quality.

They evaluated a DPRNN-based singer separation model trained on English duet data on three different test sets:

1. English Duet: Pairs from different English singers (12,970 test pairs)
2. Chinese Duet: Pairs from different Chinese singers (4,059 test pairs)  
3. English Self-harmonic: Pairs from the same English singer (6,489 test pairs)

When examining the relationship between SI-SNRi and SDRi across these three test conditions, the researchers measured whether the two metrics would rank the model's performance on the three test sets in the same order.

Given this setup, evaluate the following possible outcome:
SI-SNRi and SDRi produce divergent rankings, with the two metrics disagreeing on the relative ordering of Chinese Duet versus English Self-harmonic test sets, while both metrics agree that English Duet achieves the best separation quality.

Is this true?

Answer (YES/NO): NO